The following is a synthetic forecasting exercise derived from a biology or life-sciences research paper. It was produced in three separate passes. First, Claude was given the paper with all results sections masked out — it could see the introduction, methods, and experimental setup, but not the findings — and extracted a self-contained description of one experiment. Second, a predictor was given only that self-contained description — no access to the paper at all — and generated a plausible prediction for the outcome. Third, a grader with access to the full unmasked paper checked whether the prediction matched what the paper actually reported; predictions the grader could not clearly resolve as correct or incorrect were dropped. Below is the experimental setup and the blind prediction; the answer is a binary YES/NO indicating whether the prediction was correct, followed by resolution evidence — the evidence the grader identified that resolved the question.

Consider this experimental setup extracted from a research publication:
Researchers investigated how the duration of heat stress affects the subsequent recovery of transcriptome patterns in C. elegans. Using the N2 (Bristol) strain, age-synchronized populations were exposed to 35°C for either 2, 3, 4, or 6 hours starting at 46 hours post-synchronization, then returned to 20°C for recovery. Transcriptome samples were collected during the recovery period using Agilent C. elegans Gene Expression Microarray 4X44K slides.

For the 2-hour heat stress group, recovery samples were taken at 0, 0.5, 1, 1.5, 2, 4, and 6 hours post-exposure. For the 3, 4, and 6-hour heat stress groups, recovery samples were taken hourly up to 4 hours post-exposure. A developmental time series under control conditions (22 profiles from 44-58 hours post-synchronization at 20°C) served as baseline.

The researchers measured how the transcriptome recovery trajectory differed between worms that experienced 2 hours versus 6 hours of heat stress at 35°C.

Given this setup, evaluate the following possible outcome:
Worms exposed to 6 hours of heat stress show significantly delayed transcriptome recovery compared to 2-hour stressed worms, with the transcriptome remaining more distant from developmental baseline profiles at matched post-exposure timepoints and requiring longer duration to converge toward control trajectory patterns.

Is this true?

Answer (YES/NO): YES